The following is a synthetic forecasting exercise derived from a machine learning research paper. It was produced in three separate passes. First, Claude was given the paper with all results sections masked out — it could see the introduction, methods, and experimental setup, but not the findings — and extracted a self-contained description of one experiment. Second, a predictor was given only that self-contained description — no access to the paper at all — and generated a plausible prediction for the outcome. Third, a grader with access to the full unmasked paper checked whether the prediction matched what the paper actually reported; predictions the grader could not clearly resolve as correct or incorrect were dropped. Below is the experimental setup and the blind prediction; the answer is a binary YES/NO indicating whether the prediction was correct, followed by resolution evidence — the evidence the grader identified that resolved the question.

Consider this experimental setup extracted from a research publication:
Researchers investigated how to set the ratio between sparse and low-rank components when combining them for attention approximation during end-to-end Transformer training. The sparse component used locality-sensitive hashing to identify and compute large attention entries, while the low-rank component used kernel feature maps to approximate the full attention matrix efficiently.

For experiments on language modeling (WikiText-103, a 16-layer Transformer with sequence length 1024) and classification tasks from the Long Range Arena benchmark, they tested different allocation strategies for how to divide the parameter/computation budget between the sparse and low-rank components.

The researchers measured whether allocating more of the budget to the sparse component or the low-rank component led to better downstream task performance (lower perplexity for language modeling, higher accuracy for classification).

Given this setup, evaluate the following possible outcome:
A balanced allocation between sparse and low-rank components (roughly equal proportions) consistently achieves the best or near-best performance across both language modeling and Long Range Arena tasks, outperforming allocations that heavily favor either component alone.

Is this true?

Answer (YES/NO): NO